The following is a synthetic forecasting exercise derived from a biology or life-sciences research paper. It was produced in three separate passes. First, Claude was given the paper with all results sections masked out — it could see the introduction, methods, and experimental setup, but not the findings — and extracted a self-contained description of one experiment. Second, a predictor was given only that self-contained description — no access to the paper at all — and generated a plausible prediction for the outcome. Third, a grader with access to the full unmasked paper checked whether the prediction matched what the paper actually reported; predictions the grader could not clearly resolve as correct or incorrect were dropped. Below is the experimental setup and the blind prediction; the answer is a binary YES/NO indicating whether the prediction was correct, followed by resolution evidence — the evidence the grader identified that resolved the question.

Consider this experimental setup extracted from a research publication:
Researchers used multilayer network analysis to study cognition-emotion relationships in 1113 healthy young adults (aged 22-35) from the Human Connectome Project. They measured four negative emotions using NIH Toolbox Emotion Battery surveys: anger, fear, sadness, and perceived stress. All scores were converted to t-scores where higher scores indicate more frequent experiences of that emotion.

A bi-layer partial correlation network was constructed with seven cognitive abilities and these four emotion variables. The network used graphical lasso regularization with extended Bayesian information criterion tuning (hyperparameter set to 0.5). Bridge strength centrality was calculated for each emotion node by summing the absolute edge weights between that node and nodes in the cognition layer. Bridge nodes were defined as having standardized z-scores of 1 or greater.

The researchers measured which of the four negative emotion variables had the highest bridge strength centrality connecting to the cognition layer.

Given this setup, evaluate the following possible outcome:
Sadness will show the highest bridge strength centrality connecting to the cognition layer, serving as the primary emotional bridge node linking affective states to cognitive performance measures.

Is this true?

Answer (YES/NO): NO